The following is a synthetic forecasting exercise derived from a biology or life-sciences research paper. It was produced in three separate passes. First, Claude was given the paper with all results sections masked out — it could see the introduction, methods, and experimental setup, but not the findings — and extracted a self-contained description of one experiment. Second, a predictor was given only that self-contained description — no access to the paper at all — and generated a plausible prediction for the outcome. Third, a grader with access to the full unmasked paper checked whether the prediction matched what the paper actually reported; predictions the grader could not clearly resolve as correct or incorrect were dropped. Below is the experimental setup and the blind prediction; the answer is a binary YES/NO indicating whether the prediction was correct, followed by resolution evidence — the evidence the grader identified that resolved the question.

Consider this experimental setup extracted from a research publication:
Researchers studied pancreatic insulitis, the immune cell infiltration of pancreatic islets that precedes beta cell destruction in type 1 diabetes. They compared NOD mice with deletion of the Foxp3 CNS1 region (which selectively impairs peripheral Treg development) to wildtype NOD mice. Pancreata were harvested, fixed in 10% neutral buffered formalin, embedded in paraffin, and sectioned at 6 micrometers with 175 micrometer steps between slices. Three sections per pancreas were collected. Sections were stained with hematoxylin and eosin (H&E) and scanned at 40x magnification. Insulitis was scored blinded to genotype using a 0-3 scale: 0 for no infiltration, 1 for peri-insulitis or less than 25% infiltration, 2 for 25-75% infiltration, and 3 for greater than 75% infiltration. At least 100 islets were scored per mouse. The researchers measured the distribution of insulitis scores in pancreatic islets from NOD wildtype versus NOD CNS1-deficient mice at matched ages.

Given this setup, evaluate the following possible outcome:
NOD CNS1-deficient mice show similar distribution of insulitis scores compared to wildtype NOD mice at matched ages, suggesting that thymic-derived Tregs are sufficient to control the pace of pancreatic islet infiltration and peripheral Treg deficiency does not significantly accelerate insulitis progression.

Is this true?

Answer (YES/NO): NO